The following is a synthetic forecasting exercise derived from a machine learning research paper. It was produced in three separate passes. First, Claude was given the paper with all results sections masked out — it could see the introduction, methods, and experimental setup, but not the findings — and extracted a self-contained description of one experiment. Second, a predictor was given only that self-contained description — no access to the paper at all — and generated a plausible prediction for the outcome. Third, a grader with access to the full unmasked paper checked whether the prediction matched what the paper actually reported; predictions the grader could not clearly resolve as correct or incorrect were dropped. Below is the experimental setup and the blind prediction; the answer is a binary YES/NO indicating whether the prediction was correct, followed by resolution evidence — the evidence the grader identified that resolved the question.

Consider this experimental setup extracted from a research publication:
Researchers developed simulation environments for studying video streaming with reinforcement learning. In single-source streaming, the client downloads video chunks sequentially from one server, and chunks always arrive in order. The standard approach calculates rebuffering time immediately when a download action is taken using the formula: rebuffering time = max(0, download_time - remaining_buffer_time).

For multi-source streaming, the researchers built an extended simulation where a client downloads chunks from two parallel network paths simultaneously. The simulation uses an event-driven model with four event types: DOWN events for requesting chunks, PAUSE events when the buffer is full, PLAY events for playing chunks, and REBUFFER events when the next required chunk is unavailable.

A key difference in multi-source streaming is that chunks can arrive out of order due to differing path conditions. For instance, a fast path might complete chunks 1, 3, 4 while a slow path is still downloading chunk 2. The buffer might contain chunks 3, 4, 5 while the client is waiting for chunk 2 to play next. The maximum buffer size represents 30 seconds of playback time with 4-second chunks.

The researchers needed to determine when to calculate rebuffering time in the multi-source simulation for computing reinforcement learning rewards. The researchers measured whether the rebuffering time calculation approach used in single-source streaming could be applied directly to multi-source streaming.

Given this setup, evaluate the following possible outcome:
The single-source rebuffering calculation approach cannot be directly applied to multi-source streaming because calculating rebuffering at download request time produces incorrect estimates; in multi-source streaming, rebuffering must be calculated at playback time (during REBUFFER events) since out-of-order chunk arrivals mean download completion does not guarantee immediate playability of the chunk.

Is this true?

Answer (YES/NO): YES